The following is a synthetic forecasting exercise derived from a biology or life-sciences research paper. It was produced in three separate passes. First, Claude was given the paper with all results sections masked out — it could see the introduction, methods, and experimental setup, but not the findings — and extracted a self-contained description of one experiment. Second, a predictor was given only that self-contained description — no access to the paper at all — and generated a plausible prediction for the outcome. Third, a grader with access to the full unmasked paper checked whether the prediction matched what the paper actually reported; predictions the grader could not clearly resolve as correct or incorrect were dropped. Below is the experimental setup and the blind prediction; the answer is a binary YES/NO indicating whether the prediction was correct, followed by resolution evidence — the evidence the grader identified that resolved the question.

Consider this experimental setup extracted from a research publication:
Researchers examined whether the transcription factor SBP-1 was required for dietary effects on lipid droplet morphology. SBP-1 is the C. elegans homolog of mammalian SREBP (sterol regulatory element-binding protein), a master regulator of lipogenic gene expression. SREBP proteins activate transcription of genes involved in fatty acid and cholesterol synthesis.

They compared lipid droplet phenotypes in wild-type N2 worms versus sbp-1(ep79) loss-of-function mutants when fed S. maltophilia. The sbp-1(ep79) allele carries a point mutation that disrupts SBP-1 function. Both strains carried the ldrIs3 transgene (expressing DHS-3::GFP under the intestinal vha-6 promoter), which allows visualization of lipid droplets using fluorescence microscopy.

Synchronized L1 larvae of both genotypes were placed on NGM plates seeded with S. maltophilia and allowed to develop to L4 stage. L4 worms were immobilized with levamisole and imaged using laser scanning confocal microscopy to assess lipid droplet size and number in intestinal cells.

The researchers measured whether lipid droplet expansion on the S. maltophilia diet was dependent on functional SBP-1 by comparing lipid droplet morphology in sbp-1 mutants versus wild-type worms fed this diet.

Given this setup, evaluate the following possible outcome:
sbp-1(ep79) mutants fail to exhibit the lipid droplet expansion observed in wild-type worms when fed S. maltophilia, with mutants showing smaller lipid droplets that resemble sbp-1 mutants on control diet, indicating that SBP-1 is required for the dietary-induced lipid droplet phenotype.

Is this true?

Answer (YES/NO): NO